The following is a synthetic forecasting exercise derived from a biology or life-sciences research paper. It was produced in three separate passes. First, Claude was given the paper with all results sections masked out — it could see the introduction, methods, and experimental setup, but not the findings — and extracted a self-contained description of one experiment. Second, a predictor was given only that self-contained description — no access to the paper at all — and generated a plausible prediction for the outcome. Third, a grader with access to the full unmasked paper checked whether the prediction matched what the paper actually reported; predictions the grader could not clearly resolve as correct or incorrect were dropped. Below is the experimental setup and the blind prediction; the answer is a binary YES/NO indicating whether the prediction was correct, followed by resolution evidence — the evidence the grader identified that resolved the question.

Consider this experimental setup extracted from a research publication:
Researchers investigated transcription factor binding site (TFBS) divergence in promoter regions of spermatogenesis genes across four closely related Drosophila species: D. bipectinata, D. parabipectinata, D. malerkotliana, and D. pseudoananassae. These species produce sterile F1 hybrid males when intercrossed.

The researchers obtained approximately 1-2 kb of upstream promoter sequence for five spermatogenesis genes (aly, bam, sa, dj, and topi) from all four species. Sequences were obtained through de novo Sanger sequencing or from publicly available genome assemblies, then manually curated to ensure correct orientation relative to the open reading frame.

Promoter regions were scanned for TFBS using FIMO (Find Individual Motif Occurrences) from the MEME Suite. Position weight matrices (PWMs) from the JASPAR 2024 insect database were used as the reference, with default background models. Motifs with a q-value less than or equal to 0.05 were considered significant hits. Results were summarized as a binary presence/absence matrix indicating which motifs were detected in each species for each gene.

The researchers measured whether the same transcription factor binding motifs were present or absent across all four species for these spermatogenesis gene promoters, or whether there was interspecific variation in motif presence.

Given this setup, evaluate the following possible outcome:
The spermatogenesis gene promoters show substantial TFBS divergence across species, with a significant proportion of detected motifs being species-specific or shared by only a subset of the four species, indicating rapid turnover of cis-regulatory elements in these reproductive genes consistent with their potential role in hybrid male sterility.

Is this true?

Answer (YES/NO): YES